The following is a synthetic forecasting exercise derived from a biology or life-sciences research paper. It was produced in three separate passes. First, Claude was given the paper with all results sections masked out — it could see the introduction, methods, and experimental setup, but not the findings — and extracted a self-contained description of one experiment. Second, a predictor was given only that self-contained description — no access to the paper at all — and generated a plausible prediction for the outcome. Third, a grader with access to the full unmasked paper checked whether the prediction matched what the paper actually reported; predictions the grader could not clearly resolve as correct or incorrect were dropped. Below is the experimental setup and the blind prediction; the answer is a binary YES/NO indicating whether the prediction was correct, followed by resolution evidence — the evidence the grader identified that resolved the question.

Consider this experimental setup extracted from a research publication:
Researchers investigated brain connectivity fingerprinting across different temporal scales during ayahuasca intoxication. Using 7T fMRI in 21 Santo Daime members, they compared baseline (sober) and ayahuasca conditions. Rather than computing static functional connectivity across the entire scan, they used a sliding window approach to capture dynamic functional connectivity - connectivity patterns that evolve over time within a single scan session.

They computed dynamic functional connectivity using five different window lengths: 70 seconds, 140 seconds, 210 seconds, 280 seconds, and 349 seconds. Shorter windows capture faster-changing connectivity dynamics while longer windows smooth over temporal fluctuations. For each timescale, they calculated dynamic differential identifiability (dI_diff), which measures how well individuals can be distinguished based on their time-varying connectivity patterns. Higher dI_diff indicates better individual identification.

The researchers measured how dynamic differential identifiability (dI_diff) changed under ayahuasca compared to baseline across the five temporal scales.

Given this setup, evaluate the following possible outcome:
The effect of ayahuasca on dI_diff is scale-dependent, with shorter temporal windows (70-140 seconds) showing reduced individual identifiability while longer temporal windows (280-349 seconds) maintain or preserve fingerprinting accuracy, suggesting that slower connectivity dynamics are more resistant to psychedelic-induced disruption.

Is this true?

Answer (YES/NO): NO